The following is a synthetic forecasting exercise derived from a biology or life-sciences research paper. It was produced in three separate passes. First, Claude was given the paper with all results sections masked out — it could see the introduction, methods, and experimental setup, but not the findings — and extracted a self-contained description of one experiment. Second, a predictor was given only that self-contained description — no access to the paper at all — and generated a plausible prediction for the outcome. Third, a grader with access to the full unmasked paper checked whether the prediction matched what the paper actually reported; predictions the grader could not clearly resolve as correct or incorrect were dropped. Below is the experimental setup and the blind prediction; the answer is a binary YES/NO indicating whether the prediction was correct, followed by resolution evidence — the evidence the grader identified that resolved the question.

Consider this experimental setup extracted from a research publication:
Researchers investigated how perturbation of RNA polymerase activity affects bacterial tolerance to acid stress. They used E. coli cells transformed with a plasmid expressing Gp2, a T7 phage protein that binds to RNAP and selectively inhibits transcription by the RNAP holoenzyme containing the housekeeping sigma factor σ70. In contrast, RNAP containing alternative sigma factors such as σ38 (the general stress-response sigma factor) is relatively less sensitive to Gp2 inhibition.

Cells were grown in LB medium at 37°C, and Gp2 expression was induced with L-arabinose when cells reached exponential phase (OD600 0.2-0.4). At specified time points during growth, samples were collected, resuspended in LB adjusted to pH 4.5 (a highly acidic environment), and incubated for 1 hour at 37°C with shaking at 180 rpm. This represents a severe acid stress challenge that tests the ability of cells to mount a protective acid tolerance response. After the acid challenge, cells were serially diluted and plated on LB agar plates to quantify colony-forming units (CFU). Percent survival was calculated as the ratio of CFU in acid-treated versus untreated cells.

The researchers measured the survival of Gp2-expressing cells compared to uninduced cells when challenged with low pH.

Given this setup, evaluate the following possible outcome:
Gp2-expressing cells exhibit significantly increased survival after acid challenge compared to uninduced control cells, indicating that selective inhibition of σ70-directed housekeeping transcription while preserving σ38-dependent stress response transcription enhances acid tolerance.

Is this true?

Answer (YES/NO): YES